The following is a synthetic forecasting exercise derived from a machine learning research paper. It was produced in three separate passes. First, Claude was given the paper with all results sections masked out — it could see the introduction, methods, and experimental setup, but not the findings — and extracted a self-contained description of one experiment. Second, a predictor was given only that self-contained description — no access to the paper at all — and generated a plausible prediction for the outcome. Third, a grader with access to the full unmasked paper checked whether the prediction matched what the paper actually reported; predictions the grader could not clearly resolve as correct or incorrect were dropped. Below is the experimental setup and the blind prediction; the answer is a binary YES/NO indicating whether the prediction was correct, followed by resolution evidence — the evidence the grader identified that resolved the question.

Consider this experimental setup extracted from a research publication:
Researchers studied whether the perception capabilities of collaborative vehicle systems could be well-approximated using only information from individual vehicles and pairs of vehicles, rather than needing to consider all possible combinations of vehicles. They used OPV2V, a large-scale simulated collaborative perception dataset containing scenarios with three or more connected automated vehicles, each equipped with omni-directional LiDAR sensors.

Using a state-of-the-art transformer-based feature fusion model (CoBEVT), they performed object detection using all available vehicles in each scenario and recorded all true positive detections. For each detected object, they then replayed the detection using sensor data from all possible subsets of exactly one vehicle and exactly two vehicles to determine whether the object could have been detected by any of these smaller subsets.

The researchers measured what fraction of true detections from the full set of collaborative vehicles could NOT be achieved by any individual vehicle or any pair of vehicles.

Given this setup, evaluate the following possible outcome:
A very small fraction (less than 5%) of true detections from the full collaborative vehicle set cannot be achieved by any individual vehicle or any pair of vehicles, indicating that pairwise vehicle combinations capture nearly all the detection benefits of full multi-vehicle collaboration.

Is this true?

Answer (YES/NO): YES